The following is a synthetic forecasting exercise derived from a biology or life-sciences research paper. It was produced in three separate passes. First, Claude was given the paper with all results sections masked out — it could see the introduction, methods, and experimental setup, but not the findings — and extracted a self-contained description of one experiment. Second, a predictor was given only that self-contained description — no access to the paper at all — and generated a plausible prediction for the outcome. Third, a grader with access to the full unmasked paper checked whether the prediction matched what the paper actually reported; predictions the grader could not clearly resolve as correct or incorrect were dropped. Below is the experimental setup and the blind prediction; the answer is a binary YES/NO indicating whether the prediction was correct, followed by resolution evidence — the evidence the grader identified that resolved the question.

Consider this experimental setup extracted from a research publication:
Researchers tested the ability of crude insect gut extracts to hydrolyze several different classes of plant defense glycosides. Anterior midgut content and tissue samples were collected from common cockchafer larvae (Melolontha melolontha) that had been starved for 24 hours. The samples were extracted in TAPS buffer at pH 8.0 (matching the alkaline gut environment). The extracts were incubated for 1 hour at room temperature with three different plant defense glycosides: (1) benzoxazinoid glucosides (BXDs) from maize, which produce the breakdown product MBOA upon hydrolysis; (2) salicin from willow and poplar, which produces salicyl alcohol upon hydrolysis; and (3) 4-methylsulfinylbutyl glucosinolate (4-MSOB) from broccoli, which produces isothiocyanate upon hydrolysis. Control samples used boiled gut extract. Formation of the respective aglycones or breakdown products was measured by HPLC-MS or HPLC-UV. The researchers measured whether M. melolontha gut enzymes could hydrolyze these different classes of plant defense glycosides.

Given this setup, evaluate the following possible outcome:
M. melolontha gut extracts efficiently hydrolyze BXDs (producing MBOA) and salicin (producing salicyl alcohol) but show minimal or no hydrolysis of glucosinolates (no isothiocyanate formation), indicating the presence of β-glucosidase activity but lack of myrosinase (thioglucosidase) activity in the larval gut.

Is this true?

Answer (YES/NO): NO